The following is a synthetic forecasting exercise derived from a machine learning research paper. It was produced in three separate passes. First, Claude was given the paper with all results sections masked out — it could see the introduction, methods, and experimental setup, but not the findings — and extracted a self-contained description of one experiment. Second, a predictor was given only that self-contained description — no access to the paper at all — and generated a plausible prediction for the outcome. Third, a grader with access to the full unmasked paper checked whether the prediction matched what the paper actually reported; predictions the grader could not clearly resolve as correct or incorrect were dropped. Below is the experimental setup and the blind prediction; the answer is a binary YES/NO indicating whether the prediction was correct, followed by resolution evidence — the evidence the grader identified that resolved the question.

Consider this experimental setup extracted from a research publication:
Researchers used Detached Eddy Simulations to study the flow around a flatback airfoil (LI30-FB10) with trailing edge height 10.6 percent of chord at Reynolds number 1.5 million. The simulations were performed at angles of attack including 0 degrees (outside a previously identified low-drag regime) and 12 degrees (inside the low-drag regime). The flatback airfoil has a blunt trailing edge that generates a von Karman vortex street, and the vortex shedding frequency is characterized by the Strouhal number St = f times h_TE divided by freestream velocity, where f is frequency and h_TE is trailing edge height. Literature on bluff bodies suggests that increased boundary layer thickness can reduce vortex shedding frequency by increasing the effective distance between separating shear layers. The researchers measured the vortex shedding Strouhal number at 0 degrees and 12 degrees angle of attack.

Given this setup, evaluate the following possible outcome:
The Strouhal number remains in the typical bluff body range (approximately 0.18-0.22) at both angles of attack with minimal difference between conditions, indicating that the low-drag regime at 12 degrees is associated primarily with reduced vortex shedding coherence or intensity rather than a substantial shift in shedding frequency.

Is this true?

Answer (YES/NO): YES